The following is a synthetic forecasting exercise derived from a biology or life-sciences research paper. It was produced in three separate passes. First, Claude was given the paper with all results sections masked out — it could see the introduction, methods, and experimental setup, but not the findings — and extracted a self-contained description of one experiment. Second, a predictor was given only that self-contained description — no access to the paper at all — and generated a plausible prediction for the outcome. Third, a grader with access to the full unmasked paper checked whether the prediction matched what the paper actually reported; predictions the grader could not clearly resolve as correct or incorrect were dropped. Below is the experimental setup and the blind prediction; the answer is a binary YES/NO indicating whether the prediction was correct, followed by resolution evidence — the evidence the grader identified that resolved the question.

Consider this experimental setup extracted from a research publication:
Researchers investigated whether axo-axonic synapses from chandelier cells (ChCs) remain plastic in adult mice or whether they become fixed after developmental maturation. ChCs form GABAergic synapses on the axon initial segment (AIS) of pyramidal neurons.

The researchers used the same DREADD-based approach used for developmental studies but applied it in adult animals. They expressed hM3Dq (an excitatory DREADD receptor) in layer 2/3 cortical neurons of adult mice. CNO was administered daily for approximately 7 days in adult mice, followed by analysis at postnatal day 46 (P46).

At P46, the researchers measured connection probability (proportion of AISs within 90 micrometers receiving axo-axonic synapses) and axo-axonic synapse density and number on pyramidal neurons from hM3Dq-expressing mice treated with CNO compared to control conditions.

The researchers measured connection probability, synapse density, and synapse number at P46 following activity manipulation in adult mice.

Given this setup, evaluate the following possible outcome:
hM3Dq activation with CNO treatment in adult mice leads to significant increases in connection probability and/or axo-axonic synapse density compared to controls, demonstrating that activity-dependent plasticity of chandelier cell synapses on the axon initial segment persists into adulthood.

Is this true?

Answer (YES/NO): YES